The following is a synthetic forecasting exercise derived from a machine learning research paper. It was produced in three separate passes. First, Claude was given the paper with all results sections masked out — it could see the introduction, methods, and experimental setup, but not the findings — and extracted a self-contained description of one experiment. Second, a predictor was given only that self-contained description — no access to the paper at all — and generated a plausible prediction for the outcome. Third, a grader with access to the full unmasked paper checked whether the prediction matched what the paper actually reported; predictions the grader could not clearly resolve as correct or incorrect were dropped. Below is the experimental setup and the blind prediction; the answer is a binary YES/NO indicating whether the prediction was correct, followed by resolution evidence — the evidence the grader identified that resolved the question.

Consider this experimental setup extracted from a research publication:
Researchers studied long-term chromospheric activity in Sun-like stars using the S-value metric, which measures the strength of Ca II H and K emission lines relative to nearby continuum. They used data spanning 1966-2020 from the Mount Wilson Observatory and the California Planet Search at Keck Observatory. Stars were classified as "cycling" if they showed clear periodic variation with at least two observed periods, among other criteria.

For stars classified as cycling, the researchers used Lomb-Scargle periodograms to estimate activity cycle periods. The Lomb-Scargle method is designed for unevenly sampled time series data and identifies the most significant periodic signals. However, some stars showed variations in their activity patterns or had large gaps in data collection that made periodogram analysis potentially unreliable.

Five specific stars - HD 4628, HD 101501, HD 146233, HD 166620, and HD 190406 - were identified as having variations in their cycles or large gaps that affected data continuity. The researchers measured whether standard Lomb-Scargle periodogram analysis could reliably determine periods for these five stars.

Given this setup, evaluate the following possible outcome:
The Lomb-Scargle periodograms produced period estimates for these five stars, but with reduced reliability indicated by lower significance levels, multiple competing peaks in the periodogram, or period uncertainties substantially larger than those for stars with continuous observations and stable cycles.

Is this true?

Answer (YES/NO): NO